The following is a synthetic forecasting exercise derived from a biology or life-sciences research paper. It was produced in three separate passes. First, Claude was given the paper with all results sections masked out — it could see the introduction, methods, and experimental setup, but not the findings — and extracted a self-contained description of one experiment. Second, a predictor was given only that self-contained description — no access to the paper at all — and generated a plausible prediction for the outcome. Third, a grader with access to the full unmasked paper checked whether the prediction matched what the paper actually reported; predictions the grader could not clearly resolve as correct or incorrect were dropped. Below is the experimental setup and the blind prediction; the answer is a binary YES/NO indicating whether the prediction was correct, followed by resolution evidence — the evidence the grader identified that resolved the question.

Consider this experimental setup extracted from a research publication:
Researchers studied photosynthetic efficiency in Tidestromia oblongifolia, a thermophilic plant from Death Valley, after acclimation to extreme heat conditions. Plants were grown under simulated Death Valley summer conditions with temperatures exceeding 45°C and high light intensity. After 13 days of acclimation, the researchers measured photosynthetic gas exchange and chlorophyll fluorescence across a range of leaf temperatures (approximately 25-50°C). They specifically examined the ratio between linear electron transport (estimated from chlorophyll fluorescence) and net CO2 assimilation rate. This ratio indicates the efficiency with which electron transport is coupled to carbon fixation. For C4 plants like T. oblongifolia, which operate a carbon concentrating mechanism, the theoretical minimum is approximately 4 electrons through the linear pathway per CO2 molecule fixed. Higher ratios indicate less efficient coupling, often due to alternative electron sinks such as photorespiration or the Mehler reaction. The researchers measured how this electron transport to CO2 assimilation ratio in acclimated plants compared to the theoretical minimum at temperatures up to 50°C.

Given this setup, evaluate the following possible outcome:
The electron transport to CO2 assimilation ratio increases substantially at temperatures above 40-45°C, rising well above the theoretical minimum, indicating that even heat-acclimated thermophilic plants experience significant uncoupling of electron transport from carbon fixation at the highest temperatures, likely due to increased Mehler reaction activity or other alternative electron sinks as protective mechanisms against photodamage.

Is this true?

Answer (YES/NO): NO